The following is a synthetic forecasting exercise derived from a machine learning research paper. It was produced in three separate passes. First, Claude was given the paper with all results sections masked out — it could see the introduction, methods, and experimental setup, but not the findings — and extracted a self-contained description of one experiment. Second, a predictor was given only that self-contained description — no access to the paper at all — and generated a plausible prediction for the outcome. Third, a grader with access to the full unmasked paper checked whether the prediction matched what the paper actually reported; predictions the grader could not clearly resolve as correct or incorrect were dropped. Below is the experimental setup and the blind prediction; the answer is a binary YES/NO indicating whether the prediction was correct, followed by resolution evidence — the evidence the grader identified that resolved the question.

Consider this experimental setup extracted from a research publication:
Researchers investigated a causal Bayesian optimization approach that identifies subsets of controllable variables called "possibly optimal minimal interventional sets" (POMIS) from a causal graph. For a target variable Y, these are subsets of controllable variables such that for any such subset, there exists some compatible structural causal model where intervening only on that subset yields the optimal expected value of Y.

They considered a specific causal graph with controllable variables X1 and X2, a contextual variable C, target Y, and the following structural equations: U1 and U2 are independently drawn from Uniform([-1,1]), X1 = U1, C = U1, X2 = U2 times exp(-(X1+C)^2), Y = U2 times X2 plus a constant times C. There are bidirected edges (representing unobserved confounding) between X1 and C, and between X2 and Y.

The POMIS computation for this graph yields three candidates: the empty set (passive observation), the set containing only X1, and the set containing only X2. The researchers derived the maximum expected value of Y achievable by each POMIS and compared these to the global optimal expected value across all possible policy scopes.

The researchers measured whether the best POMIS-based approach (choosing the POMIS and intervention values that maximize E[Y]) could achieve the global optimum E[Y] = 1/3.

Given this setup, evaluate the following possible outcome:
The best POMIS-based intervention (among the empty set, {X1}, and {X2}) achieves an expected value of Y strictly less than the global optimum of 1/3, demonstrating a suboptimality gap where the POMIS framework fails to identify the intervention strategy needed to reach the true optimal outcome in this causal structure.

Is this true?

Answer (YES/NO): YES